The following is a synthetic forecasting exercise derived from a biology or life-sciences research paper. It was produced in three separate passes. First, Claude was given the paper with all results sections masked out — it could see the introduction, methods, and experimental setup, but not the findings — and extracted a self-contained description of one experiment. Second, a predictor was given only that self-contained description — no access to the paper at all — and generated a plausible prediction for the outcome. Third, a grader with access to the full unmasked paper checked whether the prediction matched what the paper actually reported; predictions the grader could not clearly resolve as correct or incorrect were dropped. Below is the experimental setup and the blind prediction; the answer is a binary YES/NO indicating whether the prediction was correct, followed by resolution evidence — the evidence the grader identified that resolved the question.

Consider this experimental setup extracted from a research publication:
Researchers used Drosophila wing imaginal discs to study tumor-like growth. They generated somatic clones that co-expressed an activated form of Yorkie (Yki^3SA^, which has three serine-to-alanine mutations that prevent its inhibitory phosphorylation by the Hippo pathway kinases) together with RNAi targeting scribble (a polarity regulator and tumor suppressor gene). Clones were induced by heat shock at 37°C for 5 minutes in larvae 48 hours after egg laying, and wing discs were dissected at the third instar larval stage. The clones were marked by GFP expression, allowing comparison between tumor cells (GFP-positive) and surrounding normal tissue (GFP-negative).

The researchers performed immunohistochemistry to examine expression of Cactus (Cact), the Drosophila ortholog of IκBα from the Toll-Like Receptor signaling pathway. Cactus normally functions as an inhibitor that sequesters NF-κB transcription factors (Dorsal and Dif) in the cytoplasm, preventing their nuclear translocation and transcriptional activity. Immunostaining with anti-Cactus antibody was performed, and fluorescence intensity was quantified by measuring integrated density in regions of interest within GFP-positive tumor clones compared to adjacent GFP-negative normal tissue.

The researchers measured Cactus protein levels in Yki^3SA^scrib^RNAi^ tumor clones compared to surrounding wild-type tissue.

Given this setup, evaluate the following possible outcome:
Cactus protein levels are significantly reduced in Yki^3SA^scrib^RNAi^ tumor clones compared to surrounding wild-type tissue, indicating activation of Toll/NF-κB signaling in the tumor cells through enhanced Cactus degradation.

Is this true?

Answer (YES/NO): NO